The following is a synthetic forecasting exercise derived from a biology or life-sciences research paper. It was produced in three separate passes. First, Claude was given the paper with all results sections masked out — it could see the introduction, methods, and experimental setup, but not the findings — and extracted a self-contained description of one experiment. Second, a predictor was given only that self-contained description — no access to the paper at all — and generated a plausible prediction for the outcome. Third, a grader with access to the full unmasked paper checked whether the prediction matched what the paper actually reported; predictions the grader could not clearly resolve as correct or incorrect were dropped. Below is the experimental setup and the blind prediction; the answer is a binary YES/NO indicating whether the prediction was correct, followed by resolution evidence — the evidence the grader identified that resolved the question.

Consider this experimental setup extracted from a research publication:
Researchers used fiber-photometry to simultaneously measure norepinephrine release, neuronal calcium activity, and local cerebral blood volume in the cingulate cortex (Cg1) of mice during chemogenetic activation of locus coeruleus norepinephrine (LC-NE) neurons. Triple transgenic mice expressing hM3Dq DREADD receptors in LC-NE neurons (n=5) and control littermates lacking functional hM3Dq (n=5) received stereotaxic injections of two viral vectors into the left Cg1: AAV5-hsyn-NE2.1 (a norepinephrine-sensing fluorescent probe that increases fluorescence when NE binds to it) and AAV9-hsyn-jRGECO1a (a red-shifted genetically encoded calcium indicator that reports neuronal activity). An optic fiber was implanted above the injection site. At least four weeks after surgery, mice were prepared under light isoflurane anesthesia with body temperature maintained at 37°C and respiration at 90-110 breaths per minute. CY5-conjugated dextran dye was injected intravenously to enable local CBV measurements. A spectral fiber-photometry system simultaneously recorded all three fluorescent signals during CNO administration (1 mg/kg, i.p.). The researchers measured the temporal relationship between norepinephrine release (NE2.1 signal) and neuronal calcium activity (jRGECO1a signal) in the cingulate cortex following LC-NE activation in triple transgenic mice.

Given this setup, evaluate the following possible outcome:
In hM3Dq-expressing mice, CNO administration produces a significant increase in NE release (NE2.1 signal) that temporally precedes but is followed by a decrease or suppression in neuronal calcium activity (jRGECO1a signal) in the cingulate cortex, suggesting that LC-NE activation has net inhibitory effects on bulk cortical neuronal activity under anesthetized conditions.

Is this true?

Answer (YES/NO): NO